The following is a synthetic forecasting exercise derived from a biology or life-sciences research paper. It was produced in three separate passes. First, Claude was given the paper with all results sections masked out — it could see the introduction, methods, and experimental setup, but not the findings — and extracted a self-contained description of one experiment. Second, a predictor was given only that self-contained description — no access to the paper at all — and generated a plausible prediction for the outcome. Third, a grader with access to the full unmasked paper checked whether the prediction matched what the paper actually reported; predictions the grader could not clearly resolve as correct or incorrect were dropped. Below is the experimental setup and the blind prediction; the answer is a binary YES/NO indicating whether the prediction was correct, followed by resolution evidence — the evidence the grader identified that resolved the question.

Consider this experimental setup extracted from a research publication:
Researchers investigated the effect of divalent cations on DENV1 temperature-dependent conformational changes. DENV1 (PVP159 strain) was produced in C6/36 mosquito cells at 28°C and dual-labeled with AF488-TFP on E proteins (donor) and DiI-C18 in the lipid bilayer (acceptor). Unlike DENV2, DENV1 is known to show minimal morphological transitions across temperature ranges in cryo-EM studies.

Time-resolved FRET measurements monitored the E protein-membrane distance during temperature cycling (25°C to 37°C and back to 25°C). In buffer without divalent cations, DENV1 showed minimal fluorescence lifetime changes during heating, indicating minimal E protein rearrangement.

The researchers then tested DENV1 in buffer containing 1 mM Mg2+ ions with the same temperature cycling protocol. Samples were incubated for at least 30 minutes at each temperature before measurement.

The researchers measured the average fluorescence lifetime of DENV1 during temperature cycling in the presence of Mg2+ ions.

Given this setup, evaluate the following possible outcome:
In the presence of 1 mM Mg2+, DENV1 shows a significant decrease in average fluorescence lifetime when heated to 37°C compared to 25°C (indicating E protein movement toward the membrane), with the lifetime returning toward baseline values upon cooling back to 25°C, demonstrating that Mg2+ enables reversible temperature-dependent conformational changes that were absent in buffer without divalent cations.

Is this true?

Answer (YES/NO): NO